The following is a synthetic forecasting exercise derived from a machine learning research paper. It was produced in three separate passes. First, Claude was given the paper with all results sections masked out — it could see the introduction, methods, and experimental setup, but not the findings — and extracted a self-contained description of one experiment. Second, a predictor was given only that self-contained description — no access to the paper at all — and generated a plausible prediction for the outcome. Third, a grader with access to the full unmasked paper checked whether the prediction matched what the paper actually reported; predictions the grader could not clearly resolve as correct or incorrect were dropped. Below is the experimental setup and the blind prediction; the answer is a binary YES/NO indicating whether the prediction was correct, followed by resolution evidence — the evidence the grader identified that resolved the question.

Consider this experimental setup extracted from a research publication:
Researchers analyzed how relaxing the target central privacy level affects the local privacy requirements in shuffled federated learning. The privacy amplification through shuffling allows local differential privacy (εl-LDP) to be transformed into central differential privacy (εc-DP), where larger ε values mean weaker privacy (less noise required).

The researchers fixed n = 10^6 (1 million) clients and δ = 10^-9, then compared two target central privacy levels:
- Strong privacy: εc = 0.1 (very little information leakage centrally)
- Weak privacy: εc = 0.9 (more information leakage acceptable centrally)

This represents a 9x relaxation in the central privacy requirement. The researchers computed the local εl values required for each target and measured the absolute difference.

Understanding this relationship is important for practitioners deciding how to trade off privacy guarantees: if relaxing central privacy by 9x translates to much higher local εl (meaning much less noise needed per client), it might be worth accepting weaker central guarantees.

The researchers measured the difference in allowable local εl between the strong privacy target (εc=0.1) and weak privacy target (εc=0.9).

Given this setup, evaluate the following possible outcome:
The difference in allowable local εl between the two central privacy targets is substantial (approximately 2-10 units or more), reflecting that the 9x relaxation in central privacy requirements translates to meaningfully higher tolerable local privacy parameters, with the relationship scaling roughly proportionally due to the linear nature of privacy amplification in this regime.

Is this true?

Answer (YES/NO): YES